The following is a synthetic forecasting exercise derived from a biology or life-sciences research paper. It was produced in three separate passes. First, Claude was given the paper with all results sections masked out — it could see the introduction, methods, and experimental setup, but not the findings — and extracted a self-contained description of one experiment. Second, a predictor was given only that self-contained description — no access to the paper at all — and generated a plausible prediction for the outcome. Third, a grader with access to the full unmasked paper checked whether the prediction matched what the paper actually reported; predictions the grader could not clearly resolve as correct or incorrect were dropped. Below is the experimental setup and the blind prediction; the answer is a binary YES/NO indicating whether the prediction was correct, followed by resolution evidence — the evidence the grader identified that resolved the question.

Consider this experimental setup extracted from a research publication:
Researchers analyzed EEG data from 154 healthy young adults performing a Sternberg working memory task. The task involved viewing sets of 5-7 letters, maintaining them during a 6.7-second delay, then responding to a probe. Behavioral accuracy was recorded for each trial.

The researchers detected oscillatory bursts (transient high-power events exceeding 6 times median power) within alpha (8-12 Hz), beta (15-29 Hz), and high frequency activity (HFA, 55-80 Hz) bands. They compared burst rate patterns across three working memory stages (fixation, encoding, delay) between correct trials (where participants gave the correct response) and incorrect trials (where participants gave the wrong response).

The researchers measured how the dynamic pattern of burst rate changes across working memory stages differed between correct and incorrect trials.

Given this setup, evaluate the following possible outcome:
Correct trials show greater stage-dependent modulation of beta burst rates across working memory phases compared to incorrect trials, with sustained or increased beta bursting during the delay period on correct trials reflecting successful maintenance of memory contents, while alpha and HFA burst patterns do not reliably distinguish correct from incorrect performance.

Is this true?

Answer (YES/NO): NO